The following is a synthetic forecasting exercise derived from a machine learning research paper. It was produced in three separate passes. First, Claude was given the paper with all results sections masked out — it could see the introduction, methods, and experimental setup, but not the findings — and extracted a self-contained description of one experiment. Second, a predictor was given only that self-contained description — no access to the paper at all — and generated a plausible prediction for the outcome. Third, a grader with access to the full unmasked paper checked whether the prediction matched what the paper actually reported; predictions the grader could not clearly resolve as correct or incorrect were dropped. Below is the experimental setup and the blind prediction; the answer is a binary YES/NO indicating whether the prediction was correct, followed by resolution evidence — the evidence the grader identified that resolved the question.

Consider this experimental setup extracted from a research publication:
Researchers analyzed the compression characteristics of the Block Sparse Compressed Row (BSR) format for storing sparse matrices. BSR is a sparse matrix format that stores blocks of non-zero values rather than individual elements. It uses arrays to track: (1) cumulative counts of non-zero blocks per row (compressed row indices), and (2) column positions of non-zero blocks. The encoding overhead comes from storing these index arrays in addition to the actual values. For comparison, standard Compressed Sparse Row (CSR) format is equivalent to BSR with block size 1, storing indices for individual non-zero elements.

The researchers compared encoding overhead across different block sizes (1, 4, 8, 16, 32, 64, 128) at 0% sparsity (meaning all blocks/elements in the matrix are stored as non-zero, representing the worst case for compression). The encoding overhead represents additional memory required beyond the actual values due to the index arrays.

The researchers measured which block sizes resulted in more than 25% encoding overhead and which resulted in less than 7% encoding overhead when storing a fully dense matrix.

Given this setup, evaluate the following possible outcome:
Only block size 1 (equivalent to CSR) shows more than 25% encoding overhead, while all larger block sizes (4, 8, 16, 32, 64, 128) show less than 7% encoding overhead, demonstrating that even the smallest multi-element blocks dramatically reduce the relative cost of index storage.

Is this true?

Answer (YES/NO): NO